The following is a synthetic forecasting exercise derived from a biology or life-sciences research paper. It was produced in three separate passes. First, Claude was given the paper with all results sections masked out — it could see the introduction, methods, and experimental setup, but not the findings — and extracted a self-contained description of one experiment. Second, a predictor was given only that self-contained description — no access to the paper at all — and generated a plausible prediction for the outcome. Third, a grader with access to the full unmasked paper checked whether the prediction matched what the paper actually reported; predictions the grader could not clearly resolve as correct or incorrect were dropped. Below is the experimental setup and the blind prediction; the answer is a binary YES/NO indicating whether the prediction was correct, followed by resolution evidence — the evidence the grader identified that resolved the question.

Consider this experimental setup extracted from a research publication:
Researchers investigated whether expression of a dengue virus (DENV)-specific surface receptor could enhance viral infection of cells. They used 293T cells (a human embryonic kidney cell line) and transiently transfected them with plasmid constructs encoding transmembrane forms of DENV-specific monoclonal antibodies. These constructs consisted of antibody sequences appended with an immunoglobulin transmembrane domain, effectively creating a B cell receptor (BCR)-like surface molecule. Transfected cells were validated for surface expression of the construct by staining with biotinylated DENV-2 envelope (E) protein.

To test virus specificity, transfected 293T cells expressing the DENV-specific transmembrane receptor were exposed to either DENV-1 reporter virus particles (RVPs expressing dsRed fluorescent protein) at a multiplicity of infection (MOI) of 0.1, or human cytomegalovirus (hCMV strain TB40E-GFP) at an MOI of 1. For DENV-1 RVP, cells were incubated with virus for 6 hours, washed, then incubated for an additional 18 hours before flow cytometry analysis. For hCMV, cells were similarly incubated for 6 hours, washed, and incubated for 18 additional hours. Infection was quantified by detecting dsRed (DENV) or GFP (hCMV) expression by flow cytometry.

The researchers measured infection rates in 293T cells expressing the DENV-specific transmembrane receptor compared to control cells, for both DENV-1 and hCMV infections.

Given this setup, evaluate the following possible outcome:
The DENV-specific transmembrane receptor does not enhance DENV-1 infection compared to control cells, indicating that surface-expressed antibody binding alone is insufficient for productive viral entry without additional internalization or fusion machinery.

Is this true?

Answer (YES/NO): NO